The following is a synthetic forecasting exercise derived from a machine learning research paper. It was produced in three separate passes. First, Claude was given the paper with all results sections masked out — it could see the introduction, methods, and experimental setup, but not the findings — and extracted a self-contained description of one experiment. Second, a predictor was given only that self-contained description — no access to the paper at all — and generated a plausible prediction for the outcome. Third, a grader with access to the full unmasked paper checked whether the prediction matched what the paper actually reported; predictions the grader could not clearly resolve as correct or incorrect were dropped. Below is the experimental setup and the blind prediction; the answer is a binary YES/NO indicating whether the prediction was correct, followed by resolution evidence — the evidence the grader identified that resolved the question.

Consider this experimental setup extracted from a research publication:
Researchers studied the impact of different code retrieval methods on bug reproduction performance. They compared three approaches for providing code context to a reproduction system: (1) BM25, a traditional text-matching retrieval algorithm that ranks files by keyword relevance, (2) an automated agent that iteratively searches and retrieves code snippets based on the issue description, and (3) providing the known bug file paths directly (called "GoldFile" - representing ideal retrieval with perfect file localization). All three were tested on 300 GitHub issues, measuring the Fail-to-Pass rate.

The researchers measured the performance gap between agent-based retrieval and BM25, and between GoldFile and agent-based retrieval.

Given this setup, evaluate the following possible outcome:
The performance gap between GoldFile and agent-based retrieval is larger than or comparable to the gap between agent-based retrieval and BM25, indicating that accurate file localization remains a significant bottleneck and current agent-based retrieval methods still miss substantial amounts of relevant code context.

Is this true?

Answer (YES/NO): NO